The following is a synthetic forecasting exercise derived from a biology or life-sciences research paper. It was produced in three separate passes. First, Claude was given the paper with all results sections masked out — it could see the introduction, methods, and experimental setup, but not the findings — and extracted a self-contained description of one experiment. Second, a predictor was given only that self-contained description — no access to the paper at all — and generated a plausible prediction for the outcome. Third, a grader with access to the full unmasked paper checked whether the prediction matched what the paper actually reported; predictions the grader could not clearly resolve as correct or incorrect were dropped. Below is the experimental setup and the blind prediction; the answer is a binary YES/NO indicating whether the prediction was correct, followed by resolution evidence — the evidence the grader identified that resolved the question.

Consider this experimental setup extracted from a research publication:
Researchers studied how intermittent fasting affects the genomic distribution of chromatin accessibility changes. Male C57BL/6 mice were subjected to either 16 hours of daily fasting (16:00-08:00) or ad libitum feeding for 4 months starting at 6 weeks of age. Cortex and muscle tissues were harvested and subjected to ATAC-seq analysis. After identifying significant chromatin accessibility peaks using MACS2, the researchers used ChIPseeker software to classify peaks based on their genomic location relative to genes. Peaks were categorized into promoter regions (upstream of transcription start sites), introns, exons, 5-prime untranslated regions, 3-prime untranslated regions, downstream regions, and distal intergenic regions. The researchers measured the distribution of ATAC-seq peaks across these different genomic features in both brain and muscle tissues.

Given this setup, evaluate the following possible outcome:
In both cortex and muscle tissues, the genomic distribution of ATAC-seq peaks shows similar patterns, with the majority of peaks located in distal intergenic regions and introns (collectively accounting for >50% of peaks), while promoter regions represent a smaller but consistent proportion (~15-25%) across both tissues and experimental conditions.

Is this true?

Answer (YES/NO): NO